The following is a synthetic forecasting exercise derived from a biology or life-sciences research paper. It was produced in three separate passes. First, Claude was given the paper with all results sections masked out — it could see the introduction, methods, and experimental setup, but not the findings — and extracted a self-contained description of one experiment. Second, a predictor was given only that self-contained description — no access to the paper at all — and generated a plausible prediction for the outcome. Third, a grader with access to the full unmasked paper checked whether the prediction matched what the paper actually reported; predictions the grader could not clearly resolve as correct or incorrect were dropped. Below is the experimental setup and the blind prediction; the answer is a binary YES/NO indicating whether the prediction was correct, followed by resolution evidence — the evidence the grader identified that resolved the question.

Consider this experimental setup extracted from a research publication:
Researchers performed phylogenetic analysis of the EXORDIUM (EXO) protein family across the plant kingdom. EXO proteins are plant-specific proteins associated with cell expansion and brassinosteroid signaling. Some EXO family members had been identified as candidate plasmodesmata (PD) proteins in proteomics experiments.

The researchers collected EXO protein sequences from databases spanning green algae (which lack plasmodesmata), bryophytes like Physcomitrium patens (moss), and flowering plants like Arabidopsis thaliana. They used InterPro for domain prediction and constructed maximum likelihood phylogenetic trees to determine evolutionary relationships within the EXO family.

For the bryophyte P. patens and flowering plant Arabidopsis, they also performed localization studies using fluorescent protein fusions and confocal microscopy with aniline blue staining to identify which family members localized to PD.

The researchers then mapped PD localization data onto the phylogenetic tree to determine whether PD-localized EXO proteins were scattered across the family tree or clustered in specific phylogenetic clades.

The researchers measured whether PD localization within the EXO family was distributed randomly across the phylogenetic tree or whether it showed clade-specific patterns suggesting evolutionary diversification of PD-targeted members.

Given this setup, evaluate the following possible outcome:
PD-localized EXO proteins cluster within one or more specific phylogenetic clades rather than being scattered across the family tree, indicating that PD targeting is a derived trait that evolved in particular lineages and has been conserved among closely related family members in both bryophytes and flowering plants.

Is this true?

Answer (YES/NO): YES